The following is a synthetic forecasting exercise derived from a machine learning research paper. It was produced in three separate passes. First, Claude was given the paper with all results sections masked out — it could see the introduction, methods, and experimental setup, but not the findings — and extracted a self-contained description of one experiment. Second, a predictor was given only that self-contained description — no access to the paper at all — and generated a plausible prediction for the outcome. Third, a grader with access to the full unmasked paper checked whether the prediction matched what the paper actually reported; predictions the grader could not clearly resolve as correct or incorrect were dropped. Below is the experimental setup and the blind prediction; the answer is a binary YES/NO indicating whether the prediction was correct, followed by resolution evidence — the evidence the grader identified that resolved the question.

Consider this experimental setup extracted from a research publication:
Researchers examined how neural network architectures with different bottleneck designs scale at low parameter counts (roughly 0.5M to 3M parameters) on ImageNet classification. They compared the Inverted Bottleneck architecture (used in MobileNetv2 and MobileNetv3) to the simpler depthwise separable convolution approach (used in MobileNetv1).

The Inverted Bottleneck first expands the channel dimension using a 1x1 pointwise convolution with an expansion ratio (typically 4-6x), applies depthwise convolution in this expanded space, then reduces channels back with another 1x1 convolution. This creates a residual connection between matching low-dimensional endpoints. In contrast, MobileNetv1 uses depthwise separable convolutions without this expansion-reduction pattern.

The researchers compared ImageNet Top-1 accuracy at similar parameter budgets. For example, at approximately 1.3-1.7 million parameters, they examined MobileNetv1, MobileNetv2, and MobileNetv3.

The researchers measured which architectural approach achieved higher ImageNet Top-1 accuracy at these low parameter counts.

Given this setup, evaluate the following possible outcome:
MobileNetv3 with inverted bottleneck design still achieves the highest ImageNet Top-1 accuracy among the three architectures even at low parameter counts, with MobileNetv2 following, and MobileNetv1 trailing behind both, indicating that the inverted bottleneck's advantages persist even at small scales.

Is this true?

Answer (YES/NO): NO